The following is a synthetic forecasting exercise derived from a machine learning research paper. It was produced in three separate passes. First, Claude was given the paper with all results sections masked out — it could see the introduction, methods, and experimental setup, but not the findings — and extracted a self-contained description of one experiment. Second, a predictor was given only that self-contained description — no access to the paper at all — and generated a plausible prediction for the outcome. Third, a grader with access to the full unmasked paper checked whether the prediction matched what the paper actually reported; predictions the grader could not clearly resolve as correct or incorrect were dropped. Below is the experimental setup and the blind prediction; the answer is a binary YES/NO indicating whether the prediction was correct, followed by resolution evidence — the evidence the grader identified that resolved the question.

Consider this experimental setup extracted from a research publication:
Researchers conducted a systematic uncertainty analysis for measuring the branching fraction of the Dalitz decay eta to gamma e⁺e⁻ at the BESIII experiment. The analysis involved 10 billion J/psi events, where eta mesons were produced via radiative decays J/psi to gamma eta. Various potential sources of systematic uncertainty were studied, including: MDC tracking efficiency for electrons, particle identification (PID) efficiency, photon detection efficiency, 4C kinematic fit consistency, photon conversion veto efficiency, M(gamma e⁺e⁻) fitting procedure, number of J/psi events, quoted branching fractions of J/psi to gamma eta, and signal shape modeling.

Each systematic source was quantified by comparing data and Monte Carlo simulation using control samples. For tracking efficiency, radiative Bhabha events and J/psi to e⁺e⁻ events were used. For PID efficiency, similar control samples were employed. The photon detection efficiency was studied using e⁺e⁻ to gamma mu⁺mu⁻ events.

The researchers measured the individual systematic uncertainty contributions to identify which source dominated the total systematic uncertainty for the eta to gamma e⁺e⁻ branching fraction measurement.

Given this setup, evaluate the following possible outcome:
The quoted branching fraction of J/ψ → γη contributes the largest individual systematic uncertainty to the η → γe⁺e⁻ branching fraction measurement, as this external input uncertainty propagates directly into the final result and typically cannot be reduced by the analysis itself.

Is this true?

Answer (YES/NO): NO